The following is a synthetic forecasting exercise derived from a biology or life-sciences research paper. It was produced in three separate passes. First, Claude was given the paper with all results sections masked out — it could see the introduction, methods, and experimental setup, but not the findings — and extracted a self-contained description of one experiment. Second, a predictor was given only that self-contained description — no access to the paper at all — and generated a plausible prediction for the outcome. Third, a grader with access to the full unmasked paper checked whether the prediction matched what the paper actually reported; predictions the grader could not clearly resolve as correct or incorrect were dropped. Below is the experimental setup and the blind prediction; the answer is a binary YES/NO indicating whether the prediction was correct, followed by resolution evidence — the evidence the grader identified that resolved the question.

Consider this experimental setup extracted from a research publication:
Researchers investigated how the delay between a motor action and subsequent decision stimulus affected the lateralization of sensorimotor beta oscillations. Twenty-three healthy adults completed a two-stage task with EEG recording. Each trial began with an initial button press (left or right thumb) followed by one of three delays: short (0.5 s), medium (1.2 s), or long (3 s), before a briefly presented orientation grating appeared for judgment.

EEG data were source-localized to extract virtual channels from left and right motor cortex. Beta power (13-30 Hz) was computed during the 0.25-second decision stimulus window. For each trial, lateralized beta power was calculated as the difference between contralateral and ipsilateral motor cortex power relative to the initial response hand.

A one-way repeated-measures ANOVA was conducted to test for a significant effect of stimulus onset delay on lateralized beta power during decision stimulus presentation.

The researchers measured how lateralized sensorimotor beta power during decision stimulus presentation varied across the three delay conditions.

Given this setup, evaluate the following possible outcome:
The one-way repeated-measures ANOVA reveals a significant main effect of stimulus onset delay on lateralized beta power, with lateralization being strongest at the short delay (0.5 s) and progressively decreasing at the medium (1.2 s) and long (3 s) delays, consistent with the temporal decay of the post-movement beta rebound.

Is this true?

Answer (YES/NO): YES